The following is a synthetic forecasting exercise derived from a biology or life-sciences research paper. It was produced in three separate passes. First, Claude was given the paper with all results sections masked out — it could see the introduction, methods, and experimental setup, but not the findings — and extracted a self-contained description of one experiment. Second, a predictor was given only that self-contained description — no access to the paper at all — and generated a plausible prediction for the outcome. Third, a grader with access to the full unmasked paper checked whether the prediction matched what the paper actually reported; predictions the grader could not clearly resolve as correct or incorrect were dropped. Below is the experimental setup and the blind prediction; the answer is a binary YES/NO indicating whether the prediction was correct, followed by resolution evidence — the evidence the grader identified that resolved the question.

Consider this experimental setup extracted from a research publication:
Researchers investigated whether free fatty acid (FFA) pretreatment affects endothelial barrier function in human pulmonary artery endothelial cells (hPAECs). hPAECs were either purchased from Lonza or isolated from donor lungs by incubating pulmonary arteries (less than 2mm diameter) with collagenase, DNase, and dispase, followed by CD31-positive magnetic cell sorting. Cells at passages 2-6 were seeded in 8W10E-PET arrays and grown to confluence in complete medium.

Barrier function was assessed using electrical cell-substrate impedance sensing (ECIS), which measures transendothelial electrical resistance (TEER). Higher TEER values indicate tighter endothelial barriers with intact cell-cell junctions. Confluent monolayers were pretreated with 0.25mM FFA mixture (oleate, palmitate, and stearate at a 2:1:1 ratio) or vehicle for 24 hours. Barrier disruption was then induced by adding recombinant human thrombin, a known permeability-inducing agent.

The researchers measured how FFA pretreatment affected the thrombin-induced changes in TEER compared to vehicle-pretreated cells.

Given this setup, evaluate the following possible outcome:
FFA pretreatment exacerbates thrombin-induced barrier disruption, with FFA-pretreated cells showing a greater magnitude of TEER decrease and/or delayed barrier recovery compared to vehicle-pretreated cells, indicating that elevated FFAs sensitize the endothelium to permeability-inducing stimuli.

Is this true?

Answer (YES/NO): YES